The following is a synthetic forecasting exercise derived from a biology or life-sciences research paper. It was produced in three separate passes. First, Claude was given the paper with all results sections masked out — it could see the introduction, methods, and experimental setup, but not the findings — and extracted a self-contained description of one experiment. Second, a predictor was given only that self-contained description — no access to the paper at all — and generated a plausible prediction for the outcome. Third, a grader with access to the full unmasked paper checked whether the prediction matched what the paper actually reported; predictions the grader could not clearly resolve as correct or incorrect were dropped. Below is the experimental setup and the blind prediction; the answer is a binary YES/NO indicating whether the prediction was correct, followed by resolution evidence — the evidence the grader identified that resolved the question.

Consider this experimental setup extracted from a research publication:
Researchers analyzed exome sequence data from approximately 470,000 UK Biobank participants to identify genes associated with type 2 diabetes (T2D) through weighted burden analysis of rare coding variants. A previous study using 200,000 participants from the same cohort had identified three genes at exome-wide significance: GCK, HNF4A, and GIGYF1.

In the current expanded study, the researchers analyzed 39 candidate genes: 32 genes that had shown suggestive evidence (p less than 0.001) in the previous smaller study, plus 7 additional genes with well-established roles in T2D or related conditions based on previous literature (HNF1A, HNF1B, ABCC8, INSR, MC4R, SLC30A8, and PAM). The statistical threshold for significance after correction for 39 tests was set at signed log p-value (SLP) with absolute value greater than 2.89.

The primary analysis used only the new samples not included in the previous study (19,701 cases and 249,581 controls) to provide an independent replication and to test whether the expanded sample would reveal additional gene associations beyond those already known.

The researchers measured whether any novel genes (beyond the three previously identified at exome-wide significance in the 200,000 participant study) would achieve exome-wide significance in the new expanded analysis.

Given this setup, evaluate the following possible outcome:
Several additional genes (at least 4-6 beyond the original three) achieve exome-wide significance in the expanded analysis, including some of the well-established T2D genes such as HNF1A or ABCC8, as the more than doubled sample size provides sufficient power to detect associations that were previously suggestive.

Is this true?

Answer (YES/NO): NO